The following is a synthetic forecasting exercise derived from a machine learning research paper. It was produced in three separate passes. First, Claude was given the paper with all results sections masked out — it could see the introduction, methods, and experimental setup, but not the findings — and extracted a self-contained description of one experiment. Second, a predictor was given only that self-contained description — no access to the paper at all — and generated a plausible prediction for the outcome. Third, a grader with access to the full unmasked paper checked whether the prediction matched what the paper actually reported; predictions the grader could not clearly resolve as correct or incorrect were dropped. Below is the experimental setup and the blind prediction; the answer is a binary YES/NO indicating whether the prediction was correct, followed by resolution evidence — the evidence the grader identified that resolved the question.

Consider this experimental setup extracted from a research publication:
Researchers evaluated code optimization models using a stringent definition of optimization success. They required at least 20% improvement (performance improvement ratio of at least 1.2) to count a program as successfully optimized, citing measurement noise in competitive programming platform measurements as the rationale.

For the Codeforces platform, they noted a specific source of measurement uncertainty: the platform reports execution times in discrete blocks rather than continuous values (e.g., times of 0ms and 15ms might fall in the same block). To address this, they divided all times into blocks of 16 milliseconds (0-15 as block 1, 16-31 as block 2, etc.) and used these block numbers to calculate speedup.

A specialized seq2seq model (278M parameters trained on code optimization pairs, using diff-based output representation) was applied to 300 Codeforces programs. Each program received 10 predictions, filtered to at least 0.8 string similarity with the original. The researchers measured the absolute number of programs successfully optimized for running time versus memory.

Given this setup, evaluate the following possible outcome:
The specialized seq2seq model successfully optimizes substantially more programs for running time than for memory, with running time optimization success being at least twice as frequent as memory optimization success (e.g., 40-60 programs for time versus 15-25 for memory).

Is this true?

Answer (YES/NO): NO